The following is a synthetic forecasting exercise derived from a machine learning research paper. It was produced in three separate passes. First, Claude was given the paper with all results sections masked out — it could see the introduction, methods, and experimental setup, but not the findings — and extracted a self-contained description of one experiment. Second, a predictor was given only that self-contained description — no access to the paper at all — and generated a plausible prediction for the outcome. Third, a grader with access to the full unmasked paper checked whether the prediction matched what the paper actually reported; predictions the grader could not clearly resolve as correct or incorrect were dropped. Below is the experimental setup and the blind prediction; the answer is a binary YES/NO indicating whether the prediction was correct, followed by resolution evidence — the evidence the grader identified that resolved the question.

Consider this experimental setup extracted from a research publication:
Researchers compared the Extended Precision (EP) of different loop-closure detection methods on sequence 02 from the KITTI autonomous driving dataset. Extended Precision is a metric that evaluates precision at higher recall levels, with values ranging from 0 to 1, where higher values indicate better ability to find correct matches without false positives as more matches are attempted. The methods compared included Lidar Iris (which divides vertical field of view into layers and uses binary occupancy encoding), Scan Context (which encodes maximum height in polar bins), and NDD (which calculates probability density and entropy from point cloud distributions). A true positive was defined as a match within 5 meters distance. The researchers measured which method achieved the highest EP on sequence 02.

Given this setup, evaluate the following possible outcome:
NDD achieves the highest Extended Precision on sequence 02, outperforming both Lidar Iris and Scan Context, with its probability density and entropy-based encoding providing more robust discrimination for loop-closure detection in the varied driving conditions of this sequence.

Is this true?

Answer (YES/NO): NO